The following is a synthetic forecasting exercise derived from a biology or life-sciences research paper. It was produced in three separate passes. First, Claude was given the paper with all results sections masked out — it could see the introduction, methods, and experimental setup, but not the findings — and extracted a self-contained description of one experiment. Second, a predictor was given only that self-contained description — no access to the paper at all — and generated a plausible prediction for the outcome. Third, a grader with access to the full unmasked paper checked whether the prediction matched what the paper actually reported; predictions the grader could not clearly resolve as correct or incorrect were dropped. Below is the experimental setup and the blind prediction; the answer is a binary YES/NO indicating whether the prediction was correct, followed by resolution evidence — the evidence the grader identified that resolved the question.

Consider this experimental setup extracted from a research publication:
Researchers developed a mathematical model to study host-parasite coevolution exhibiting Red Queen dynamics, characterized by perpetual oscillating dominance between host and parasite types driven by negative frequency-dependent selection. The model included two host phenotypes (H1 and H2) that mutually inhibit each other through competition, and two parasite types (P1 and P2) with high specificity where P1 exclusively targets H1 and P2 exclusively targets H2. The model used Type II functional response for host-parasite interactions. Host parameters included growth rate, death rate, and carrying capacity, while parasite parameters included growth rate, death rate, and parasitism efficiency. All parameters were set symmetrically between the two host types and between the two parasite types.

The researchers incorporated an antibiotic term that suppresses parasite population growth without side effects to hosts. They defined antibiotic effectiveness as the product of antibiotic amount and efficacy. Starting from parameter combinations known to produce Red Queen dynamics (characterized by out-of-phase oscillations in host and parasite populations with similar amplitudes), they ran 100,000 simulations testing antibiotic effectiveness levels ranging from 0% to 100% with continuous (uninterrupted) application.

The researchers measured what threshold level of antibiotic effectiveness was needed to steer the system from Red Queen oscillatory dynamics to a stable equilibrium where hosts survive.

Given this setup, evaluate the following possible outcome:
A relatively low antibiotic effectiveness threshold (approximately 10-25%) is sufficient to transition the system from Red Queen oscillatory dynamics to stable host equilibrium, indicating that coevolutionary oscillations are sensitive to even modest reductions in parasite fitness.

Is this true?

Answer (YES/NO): NO